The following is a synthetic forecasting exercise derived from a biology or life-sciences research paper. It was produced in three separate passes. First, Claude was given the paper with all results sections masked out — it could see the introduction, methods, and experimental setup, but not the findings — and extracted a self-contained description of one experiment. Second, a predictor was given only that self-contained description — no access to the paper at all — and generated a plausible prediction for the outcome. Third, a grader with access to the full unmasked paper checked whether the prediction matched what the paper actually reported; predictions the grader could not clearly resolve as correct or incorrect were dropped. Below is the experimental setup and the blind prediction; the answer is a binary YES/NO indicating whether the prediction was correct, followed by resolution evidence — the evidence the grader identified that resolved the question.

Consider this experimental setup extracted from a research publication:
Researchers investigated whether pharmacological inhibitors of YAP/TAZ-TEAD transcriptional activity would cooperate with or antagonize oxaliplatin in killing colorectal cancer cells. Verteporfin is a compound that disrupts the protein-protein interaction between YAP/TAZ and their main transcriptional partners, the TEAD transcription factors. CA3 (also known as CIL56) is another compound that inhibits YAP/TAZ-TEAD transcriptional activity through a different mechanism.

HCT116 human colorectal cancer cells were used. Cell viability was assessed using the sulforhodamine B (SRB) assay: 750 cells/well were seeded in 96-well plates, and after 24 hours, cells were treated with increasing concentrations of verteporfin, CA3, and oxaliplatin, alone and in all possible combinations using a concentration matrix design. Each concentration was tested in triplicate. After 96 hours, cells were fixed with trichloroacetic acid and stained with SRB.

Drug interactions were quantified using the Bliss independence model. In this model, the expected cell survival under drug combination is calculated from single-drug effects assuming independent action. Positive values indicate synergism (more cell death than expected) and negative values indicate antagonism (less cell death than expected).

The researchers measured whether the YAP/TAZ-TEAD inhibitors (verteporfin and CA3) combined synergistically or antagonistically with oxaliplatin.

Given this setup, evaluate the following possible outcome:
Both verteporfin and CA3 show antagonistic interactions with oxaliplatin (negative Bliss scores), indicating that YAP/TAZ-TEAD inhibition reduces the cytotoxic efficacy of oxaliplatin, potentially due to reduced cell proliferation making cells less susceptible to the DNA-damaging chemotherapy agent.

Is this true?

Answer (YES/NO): YES